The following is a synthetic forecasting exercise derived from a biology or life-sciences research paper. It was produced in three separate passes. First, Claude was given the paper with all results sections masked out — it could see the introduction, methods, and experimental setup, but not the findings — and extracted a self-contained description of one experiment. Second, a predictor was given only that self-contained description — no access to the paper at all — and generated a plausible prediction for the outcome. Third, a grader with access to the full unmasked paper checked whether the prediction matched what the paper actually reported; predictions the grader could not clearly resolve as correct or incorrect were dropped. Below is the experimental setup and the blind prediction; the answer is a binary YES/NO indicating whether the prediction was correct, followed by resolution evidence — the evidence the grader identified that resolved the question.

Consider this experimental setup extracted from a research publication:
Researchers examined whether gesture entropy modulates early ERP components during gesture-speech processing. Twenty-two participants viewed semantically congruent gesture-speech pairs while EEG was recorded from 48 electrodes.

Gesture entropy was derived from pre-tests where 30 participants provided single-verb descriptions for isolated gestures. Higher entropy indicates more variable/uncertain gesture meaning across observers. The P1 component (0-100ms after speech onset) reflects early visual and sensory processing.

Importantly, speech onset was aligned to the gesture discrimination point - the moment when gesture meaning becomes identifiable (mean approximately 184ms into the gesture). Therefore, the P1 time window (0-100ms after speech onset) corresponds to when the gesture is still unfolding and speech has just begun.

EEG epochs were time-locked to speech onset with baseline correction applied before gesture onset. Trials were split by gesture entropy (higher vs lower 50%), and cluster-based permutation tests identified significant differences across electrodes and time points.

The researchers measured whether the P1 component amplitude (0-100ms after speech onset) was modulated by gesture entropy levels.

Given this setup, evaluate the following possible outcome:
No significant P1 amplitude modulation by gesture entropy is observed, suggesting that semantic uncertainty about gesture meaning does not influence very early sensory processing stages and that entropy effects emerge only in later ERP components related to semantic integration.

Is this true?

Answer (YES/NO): YES